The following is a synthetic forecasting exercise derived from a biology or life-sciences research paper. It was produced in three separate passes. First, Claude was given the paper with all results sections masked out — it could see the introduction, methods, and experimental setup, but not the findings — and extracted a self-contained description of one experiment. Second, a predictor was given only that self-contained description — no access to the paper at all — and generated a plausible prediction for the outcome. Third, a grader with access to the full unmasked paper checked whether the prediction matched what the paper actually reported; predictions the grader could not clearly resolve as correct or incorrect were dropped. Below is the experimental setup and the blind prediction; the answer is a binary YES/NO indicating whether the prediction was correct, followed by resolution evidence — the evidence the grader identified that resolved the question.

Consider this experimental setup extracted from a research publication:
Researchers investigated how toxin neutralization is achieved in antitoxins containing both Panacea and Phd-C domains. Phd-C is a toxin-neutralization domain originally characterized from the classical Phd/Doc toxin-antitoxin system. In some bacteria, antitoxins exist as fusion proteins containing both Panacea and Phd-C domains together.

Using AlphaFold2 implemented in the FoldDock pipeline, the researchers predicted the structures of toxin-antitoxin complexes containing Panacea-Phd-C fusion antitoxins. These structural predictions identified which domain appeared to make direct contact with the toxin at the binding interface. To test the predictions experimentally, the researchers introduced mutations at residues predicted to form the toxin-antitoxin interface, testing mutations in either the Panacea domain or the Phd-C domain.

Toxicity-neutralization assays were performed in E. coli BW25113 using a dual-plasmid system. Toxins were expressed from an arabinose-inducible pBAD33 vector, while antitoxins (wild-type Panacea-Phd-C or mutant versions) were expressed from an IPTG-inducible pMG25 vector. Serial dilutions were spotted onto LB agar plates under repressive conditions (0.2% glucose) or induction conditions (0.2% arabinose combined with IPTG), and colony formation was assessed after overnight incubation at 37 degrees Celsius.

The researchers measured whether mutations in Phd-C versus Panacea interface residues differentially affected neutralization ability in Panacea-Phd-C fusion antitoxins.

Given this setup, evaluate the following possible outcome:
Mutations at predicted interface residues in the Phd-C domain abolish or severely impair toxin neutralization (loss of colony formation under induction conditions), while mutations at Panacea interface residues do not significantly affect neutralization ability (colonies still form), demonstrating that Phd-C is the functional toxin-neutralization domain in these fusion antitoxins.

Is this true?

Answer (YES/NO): YES